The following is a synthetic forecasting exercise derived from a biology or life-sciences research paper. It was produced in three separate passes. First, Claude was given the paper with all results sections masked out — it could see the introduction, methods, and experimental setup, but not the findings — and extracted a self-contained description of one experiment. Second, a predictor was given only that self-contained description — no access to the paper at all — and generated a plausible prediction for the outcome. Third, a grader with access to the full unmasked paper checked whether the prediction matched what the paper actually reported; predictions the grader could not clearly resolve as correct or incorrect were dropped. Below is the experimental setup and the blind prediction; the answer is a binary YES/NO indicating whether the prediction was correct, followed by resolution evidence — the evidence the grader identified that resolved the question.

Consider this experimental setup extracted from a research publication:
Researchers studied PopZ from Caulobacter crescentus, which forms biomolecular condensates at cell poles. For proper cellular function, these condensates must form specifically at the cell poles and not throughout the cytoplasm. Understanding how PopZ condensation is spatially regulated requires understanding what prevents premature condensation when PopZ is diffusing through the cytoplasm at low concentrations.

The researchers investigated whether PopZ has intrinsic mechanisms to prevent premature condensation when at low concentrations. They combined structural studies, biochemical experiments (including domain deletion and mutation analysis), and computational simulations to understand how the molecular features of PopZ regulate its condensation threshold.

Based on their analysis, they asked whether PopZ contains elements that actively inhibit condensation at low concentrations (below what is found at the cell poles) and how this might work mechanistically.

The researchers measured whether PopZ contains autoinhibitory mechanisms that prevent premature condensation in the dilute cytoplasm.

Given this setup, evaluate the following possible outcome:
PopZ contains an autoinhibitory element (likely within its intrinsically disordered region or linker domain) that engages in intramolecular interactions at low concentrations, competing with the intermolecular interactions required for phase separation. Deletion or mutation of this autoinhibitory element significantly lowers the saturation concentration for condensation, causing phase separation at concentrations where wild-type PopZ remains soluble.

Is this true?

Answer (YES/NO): NO